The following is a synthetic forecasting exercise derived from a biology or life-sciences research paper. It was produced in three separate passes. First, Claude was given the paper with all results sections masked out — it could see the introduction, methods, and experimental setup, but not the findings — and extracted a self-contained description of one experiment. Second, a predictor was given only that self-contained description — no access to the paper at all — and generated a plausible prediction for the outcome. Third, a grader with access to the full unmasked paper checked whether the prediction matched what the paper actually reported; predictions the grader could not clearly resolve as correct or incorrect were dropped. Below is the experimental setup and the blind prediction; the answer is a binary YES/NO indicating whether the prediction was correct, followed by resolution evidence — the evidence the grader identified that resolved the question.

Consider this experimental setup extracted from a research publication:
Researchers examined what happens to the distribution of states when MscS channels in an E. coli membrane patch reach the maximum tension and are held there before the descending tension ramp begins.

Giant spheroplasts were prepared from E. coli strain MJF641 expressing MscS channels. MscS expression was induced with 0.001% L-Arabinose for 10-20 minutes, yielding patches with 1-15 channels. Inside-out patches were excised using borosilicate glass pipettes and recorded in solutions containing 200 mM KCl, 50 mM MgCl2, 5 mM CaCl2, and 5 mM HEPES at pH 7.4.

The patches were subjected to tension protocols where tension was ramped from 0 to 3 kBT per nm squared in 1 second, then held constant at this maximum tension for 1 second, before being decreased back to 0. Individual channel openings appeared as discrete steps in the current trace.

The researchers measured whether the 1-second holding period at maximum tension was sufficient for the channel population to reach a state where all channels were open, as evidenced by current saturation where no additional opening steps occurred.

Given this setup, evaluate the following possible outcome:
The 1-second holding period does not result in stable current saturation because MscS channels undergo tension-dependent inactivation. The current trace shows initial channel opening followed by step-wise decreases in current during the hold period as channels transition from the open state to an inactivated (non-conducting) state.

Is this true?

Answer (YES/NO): NO